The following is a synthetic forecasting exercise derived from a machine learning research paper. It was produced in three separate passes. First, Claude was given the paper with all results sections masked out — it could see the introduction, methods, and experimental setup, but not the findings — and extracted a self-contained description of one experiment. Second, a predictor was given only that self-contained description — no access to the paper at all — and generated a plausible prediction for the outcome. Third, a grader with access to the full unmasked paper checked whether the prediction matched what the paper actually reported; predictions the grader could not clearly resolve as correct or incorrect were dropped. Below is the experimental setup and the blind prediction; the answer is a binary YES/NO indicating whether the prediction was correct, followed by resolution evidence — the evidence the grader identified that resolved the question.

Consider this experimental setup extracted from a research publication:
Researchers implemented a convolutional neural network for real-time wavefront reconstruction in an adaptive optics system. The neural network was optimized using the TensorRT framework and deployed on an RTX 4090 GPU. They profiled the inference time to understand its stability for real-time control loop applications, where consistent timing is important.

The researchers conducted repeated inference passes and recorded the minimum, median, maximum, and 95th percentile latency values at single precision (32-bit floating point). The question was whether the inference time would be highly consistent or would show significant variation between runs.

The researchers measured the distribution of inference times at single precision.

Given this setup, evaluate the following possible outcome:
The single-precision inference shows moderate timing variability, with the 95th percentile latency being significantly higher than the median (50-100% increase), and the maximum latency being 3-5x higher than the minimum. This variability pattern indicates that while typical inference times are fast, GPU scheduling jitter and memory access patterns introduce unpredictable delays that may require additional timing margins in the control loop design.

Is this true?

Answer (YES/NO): NO